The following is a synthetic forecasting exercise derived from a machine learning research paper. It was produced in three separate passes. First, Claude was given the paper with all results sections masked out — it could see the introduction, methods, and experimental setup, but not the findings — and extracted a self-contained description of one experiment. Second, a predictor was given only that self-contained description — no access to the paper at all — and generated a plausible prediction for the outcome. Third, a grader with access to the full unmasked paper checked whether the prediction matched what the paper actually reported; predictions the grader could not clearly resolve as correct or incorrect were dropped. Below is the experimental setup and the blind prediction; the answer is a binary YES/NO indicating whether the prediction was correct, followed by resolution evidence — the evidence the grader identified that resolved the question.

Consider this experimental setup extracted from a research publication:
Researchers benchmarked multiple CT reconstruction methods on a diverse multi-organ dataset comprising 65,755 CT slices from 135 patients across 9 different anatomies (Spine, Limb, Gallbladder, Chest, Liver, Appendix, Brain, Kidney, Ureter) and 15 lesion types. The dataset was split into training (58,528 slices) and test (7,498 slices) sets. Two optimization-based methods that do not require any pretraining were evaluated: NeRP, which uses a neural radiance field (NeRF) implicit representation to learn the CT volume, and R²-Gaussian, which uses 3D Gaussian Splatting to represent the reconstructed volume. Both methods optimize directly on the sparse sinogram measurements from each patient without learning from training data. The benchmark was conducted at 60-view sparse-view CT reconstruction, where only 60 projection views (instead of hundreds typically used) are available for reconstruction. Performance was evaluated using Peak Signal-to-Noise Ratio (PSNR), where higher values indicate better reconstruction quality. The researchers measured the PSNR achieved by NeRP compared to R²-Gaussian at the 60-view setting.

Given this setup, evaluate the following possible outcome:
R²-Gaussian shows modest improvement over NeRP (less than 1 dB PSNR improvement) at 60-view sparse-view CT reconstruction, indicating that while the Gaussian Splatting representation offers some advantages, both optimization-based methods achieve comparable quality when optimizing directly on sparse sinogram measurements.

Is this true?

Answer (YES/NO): NO